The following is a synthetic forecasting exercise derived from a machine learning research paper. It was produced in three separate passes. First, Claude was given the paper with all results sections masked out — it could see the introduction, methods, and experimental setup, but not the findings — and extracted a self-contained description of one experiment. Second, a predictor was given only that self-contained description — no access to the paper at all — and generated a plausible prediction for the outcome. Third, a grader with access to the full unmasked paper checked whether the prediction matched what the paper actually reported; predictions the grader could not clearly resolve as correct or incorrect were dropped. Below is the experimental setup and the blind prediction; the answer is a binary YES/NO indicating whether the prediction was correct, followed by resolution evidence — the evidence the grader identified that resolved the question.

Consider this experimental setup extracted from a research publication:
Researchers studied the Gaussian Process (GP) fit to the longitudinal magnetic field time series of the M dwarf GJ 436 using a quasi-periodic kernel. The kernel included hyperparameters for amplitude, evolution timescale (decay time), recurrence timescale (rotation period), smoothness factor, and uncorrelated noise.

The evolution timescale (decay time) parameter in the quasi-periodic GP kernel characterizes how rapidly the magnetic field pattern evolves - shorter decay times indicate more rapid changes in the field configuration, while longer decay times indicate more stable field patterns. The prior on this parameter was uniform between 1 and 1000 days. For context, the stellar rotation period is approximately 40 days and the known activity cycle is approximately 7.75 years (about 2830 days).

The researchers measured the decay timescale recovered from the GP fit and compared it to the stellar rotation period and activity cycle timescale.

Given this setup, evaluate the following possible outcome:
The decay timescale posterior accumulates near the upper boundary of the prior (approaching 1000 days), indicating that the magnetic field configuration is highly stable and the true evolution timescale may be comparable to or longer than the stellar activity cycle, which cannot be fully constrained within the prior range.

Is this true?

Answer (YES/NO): NO